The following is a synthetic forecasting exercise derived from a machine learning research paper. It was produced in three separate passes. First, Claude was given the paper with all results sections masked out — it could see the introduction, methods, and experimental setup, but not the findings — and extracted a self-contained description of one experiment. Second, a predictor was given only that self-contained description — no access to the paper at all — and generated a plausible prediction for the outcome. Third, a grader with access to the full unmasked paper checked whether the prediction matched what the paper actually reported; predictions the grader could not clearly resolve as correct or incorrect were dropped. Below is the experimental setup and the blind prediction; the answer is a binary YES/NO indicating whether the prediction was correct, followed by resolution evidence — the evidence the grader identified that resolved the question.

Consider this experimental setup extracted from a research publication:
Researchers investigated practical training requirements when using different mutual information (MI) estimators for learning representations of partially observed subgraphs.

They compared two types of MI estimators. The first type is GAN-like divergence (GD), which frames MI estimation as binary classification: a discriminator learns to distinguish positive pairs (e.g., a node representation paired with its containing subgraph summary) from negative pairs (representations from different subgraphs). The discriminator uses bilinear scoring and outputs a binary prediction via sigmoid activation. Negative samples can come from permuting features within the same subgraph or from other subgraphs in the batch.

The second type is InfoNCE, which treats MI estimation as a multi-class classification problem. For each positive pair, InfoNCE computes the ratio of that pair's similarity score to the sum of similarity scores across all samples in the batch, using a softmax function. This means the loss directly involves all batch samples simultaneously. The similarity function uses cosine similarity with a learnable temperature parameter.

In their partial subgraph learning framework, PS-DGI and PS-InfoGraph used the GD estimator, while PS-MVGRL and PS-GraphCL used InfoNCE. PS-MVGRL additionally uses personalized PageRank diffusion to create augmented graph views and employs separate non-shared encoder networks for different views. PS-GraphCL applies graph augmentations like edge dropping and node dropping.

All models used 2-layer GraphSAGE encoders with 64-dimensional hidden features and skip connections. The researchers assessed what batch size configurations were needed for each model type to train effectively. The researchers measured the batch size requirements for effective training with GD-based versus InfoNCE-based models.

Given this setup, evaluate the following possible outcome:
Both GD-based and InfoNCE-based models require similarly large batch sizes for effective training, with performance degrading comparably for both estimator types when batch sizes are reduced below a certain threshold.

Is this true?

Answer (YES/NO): NO